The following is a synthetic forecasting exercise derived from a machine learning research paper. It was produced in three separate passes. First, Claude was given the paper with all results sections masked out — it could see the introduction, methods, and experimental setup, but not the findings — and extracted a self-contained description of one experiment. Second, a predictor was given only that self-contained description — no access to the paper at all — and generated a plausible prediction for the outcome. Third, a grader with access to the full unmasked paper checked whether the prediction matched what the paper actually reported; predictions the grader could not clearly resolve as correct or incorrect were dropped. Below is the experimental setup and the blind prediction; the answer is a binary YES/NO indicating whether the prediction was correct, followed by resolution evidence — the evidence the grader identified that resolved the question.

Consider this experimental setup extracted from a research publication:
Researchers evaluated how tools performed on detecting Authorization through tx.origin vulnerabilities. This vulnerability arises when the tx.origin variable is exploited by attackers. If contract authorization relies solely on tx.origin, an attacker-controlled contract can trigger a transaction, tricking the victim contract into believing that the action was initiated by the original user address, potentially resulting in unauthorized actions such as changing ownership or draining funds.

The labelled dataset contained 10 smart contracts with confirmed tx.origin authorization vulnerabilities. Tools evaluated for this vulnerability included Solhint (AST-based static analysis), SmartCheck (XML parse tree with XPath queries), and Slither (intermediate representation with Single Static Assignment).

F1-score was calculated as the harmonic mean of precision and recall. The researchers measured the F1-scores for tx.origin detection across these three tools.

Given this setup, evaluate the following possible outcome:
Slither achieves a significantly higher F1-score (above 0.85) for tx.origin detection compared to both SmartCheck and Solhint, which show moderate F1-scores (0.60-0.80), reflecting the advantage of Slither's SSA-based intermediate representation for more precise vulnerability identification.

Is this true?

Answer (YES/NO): NO